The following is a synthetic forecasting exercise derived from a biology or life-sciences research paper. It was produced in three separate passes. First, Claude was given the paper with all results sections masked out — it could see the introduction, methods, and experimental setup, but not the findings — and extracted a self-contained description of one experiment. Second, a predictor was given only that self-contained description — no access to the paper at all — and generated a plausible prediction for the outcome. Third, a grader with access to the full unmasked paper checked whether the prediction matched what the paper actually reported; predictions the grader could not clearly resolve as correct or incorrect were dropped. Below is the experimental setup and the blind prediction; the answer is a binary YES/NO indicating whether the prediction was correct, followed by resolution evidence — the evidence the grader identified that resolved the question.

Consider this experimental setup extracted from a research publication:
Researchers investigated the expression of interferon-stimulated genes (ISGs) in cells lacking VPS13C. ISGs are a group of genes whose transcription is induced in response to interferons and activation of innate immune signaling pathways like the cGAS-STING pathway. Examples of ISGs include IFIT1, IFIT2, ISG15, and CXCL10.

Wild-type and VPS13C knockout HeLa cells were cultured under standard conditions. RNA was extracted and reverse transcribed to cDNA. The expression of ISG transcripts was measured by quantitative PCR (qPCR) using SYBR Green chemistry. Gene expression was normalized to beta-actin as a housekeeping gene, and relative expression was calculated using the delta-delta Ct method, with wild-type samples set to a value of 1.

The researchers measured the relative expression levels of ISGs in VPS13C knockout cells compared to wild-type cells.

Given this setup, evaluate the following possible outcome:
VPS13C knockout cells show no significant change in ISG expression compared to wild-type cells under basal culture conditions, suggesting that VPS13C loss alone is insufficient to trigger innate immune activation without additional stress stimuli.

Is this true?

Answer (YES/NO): NO